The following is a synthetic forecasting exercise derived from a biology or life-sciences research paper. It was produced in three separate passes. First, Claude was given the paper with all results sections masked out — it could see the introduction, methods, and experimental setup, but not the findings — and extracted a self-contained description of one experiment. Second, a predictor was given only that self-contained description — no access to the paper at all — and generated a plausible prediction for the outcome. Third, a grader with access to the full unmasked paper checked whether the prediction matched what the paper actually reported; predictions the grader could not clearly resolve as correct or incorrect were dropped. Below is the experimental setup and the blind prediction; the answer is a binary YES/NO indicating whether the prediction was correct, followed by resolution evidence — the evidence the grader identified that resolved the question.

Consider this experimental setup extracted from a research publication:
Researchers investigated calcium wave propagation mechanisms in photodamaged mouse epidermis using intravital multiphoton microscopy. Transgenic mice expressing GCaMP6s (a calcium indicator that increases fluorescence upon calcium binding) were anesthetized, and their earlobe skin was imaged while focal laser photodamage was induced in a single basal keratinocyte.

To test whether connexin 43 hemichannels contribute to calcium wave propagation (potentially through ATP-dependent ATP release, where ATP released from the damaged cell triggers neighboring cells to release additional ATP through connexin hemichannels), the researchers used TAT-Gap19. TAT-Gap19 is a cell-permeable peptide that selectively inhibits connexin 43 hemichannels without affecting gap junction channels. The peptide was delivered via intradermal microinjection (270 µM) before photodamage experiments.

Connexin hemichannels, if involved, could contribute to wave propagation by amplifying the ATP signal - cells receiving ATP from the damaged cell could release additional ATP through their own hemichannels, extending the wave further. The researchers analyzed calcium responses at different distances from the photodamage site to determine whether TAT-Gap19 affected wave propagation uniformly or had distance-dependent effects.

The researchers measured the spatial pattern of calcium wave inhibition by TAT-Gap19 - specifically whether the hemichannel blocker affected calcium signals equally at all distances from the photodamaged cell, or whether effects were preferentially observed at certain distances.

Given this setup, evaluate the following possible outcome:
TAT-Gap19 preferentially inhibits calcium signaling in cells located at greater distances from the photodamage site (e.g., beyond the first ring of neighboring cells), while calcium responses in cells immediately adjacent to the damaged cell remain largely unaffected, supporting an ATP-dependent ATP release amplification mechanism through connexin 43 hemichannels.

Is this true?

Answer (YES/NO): YES